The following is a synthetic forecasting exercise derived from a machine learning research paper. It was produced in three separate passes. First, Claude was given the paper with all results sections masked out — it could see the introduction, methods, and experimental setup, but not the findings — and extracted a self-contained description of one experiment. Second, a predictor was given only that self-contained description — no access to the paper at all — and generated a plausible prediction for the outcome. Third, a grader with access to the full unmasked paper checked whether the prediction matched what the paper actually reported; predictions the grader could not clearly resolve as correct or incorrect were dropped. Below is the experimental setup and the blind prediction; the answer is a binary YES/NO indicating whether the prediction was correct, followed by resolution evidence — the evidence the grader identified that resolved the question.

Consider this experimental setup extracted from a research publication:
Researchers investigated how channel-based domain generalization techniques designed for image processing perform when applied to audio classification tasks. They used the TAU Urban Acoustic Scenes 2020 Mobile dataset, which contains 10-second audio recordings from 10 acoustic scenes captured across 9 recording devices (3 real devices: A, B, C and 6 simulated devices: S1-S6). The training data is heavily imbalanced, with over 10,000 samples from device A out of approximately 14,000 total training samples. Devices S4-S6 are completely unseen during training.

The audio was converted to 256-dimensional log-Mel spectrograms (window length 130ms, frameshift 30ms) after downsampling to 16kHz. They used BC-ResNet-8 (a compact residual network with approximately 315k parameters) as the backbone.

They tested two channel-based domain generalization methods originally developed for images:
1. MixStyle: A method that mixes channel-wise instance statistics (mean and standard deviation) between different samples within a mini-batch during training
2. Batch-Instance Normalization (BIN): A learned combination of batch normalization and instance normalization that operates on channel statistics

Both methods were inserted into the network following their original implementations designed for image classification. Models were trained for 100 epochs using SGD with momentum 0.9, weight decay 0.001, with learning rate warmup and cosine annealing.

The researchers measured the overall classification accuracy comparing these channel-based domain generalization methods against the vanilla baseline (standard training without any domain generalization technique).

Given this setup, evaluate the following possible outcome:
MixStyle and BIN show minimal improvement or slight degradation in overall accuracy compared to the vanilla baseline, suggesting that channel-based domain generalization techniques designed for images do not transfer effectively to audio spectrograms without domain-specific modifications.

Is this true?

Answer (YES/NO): YES